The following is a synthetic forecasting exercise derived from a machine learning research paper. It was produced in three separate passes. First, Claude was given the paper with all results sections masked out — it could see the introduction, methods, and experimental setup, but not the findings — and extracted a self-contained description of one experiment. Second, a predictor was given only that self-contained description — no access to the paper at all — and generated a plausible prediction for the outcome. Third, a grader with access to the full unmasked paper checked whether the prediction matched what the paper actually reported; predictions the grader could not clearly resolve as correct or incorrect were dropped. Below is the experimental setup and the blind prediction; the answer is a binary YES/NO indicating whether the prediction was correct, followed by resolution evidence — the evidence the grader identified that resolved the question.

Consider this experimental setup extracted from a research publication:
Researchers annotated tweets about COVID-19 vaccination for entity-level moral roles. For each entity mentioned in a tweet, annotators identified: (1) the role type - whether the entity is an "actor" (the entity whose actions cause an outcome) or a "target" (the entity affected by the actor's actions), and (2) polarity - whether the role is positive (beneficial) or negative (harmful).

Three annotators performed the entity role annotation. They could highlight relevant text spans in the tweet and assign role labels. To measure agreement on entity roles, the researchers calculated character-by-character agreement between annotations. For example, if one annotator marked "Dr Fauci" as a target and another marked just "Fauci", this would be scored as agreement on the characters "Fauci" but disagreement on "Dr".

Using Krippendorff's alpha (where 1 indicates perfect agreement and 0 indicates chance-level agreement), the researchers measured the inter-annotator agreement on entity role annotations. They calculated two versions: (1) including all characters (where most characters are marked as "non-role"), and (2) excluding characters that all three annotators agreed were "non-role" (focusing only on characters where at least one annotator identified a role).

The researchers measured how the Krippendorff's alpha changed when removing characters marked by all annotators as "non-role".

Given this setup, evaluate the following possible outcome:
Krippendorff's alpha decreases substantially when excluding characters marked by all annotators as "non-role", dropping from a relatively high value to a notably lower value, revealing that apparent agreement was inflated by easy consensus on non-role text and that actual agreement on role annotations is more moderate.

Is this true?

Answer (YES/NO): YES